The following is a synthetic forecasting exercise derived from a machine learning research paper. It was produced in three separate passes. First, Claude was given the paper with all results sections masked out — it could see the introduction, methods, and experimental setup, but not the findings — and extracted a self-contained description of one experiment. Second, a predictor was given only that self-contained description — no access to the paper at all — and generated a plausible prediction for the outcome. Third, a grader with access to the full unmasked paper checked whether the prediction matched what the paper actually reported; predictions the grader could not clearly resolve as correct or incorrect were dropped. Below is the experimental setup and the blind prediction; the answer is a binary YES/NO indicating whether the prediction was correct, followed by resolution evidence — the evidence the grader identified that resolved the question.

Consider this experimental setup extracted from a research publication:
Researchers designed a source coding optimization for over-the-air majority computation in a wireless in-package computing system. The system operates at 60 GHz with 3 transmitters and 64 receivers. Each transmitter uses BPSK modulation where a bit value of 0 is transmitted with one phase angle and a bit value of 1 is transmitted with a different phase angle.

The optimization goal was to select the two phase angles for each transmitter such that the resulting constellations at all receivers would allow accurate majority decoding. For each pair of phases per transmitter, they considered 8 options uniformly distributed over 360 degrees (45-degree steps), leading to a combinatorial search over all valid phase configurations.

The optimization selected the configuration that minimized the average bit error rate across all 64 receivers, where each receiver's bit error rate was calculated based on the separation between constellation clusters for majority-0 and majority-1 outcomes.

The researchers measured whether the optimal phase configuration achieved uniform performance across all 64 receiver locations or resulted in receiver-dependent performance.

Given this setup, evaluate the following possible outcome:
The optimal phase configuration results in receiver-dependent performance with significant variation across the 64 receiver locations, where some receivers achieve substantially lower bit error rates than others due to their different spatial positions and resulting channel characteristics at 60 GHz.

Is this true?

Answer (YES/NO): YES